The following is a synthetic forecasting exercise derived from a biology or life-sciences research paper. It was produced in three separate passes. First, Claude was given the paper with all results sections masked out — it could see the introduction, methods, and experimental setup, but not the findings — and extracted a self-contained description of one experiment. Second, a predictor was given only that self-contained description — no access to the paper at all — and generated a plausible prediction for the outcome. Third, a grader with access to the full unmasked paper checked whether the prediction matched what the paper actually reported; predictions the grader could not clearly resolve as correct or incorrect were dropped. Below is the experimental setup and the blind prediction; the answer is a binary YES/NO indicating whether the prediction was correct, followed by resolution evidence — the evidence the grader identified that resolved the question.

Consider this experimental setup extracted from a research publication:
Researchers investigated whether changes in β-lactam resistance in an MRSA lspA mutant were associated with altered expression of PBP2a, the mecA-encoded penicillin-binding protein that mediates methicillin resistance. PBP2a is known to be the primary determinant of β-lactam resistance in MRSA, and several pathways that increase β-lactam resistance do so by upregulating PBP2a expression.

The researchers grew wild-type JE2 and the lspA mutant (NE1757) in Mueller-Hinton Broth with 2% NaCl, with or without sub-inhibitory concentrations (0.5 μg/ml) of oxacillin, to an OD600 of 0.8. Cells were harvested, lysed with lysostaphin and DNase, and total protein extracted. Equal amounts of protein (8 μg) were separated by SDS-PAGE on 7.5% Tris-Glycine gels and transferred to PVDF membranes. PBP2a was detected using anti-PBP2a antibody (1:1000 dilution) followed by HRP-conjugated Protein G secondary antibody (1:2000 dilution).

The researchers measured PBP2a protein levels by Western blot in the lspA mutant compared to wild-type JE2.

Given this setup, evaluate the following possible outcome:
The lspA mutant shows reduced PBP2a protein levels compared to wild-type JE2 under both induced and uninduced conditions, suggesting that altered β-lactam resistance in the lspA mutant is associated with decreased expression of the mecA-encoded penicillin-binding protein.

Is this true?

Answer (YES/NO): NO